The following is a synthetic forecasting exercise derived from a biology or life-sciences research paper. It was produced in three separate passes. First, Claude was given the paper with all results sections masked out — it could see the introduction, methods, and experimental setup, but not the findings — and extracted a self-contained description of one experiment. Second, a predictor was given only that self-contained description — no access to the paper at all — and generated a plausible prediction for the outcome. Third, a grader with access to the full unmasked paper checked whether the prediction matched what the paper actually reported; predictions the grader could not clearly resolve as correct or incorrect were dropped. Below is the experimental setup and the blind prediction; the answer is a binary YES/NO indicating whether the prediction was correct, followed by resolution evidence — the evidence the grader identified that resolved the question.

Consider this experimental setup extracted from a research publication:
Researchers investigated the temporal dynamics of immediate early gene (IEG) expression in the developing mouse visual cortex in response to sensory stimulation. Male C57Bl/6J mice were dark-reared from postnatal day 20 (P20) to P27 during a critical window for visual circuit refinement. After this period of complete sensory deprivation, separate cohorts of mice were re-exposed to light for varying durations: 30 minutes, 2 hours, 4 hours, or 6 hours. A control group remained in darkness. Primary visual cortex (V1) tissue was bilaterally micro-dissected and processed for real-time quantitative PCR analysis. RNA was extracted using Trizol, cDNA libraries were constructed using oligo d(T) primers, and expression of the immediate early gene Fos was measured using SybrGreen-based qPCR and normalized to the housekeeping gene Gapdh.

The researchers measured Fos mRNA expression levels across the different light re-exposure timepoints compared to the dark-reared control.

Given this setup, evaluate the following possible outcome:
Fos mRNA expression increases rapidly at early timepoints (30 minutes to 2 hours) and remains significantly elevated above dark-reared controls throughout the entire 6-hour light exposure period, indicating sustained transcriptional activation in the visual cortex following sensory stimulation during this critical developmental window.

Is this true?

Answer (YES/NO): NO